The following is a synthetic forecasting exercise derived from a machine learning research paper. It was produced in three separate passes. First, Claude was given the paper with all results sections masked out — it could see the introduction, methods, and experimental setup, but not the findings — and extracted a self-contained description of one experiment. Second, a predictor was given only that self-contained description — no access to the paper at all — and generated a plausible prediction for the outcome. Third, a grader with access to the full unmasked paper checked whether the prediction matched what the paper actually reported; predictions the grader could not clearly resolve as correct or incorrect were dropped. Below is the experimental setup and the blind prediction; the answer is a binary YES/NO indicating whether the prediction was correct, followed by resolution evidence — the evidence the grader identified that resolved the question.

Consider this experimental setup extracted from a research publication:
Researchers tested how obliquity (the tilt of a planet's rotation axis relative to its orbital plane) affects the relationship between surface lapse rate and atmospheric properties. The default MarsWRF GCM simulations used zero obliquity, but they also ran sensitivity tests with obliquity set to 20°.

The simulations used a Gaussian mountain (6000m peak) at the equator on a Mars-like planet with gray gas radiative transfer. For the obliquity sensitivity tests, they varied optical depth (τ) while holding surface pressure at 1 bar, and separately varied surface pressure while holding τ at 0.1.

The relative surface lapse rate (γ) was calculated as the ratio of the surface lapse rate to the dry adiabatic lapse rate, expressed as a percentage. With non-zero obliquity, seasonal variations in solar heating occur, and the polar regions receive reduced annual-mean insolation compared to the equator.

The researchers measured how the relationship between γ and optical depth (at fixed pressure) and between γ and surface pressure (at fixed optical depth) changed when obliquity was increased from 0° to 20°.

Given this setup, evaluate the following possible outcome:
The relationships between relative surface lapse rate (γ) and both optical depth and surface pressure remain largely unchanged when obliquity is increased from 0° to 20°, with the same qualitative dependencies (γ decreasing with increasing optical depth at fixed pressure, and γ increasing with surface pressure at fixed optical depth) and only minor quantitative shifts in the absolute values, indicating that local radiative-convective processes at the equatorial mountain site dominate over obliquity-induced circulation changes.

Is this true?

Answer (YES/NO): NO